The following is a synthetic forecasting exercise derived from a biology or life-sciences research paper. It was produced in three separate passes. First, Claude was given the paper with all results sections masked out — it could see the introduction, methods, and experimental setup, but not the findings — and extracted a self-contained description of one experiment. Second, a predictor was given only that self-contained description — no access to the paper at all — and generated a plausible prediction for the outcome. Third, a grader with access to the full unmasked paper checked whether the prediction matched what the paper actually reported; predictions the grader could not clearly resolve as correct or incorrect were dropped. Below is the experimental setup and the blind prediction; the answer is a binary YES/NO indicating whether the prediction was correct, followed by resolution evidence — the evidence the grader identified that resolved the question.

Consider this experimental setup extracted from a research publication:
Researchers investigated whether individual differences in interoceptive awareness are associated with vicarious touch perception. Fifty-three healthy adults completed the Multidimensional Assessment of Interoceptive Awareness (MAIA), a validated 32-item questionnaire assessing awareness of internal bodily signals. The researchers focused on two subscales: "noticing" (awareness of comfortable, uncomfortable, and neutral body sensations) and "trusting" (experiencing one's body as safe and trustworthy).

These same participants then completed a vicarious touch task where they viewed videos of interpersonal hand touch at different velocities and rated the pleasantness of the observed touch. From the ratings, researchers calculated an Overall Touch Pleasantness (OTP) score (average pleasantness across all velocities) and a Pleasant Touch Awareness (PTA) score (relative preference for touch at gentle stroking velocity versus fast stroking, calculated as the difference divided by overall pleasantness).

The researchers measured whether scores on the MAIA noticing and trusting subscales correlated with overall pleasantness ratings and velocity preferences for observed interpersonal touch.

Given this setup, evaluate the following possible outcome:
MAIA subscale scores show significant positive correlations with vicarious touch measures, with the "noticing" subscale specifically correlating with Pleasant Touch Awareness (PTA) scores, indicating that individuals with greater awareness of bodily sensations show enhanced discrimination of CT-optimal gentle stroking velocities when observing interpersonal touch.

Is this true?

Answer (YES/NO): NO